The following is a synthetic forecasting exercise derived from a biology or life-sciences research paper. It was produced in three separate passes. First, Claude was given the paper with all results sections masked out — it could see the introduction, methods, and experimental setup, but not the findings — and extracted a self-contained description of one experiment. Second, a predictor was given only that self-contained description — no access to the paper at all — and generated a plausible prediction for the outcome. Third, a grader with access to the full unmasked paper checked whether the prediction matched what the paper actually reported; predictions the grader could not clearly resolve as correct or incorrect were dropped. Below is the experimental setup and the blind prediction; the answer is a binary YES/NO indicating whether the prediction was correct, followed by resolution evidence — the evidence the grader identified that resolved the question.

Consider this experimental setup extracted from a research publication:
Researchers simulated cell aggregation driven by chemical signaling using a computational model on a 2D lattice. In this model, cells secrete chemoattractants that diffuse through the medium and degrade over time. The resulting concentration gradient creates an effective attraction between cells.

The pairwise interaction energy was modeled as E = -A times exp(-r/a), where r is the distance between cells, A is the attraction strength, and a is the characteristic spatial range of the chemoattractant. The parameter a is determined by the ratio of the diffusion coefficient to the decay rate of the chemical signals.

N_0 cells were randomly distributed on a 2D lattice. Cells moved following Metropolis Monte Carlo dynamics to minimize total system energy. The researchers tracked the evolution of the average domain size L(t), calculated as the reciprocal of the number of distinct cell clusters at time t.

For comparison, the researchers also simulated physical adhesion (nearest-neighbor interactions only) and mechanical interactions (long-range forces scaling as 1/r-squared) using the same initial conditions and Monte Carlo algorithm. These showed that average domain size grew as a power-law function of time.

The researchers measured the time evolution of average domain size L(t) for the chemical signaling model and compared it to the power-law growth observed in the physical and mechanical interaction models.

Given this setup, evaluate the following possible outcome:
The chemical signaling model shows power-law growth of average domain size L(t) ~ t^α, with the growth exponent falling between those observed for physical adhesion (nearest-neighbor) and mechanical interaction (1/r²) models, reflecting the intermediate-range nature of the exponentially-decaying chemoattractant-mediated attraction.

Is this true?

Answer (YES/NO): NO